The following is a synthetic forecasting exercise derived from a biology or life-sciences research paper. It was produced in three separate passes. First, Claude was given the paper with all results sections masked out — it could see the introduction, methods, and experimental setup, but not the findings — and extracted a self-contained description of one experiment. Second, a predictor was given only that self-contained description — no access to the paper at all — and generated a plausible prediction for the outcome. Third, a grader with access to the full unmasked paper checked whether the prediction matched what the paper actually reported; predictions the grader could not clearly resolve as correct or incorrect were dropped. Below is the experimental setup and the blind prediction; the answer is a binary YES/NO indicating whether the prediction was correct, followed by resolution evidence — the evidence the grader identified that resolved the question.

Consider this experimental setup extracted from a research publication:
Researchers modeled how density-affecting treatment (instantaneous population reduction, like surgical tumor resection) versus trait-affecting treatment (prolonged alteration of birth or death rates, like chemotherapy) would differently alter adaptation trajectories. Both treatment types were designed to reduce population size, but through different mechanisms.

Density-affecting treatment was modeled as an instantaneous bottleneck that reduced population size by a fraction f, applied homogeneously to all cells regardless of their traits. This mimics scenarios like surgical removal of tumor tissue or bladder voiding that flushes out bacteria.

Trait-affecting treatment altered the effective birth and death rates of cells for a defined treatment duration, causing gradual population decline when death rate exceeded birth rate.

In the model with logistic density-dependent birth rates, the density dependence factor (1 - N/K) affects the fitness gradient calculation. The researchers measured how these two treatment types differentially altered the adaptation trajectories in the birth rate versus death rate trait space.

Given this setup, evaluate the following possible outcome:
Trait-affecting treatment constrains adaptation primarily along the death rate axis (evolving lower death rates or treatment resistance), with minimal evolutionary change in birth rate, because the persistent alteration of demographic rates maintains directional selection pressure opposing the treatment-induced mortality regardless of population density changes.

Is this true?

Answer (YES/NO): NO